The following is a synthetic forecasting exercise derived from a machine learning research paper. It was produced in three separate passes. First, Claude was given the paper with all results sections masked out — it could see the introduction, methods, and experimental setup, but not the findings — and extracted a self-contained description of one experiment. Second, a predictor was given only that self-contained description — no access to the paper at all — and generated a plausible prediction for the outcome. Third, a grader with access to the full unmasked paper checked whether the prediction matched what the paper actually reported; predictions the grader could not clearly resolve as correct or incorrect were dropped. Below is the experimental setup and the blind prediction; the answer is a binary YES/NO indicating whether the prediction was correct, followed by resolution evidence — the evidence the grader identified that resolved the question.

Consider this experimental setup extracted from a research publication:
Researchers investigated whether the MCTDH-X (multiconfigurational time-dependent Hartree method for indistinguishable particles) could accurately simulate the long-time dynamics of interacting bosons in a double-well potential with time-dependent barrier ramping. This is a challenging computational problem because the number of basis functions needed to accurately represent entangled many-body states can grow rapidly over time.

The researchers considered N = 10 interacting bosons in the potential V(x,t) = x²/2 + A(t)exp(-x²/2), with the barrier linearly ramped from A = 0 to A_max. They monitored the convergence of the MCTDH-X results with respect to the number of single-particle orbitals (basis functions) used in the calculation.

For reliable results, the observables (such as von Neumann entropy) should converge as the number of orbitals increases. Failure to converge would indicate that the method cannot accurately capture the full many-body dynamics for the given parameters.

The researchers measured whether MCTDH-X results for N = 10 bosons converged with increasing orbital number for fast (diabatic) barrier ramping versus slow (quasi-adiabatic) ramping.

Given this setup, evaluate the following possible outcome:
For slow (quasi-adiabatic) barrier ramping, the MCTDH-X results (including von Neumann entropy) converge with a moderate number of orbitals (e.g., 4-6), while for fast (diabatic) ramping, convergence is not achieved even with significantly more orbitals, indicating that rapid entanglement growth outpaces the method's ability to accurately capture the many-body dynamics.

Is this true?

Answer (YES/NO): NO